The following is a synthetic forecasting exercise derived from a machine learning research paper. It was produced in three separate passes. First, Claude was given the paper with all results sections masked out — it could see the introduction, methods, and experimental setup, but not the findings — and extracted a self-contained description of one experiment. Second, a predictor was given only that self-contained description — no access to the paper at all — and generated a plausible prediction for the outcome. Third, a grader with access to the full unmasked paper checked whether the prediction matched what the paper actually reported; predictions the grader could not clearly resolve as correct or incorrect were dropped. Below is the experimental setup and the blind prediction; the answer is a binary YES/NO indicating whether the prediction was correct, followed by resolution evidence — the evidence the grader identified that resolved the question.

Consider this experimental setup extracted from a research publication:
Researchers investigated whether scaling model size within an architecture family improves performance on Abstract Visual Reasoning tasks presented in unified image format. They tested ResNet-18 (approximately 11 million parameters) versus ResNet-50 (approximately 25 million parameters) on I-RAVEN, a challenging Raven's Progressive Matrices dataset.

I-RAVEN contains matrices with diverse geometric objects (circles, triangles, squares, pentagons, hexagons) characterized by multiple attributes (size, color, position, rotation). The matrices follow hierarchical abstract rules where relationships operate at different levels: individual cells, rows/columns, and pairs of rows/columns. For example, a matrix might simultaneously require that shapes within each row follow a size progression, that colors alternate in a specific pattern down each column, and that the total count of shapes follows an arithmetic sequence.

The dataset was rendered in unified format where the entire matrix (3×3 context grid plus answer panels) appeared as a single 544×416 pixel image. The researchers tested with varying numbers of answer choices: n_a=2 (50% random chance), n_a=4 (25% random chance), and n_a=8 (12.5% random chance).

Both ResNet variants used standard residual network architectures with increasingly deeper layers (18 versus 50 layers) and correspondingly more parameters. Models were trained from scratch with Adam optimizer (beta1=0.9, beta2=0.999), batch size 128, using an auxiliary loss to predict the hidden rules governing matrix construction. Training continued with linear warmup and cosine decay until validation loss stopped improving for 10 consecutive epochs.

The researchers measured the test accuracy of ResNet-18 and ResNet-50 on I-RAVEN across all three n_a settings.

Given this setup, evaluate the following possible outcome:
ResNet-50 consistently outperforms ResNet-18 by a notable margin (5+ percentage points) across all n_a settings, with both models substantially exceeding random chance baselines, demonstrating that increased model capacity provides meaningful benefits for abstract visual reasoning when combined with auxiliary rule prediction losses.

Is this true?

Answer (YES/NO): NO